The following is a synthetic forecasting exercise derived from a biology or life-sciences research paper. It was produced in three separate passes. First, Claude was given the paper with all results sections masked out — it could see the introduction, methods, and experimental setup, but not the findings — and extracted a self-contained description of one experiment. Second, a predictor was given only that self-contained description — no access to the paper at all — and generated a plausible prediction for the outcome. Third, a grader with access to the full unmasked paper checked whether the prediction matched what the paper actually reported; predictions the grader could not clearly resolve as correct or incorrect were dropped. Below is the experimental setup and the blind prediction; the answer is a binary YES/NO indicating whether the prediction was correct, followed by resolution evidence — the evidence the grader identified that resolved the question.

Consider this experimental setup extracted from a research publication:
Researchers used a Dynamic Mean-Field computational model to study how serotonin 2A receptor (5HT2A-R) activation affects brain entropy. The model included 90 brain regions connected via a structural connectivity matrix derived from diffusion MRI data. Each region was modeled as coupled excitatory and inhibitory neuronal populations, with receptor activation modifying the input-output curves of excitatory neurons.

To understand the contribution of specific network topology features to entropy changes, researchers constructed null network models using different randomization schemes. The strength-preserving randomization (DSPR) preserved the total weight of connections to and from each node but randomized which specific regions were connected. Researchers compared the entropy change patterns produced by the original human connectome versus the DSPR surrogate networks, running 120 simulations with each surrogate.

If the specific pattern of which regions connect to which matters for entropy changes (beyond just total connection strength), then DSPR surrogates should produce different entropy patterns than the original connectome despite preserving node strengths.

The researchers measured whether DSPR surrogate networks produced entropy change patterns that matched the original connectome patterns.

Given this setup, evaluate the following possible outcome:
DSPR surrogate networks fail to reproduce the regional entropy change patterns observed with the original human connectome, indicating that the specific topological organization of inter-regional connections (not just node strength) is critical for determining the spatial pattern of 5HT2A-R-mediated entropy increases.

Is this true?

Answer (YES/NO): NO